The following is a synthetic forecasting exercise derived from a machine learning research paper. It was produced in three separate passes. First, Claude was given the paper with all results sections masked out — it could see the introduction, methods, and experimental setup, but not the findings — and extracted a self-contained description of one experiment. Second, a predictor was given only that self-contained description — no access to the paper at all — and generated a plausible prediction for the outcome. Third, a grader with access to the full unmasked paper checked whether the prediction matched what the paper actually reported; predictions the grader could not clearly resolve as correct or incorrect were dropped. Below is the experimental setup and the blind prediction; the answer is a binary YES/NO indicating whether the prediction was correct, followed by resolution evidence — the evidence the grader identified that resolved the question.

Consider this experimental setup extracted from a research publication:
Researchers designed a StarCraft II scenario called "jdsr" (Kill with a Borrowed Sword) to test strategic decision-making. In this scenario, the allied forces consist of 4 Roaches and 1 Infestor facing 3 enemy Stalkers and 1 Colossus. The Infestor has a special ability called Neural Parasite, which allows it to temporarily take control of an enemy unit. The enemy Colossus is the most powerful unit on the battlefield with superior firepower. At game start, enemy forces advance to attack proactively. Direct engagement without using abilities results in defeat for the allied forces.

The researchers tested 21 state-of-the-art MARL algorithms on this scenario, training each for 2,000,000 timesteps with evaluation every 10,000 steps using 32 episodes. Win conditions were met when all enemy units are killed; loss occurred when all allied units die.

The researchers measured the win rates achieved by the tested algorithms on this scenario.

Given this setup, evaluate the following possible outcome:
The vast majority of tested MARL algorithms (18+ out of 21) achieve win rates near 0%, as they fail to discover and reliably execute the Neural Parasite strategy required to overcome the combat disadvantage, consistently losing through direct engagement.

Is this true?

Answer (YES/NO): NO